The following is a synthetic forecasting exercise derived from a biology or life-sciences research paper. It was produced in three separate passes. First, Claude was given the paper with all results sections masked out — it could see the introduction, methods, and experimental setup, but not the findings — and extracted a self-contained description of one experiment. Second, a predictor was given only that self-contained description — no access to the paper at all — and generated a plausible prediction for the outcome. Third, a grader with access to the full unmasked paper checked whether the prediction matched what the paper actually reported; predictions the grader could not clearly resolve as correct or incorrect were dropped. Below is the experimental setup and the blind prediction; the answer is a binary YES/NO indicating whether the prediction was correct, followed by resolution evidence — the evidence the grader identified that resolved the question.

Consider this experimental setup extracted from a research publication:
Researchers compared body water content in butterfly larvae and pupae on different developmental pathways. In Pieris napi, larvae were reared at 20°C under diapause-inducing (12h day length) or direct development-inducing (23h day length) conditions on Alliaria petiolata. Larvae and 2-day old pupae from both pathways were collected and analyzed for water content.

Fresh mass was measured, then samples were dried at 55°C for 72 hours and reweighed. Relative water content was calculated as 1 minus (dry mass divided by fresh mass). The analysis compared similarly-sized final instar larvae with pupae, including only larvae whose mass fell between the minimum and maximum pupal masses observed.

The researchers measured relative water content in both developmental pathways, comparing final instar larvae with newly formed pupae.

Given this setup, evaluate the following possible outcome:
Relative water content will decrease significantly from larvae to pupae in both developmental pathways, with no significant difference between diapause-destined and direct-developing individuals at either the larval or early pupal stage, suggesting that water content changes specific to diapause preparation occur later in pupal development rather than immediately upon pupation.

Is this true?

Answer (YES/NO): NO